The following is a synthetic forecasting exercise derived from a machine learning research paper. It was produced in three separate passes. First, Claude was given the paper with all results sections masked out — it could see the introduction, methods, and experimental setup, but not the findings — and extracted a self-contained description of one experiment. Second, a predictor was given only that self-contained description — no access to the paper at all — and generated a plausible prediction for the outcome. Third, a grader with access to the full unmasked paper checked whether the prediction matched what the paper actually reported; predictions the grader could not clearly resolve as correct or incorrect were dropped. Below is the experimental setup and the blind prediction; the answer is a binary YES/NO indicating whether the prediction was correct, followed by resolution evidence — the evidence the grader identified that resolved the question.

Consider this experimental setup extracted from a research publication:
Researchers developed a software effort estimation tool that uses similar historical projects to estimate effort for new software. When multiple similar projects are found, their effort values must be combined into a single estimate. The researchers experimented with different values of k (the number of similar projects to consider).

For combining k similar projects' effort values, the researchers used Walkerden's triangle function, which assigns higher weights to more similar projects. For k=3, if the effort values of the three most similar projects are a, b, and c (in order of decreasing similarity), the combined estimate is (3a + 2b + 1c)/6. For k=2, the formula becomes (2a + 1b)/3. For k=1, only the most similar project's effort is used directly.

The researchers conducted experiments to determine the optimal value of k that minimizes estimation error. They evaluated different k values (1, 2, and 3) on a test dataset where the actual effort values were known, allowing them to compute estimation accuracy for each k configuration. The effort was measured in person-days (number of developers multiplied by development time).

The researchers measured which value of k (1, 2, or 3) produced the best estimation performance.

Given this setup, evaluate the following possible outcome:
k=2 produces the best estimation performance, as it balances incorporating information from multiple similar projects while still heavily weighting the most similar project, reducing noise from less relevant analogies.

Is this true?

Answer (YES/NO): YES